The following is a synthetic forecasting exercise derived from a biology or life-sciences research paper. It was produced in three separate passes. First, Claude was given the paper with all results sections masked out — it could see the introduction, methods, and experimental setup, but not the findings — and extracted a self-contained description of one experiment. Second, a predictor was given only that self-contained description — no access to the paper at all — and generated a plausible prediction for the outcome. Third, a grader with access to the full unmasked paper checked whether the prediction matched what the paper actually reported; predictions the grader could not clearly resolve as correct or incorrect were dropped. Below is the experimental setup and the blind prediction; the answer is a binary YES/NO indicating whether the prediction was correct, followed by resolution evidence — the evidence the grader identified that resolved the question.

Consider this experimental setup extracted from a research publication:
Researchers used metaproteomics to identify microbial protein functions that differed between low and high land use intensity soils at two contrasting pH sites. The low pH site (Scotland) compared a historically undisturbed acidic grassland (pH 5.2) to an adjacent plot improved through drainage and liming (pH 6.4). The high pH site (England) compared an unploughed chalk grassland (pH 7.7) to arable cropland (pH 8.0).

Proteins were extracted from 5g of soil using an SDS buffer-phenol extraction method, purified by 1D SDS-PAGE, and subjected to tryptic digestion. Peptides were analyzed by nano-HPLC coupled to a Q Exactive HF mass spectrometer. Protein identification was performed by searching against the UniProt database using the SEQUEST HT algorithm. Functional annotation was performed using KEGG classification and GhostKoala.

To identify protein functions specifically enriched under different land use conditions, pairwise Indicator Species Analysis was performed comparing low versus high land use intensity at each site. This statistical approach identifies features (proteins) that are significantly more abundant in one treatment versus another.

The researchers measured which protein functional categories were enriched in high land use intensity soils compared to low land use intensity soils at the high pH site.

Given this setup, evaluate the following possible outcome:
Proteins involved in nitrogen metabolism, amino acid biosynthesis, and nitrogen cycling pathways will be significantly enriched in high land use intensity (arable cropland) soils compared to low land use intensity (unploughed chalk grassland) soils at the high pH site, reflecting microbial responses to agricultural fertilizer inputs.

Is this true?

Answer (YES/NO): NO